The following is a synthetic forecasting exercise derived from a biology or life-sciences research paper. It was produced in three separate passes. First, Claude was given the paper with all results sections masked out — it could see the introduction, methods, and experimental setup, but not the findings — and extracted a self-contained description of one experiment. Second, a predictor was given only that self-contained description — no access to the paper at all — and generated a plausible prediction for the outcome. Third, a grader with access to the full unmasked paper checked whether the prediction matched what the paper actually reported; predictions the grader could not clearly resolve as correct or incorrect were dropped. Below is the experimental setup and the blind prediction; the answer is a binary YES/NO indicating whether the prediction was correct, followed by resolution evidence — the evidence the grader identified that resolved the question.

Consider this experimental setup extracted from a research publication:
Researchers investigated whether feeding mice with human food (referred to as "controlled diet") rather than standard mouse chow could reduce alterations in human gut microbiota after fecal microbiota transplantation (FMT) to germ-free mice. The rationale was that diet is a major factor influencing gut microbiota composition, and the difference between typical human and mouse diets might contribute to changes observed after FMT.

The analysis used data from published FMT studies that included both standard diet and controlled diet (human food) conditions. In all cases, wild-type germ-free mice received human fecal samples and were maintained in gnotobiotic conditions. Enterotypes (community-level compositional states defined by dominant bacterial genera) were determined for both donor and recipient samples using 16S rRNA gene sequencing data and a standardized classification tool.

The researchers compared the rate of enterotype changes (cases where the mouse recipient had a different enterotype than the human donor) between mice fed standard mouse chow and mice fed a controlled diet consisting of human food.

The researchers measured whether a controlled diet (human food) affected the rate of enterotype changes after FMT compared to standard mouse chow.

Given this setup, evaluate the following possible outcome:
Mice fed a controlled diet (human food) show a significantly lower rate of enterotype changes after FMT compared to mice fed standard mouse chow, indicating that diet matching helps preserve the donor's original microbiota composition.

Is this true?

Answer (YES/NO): YES